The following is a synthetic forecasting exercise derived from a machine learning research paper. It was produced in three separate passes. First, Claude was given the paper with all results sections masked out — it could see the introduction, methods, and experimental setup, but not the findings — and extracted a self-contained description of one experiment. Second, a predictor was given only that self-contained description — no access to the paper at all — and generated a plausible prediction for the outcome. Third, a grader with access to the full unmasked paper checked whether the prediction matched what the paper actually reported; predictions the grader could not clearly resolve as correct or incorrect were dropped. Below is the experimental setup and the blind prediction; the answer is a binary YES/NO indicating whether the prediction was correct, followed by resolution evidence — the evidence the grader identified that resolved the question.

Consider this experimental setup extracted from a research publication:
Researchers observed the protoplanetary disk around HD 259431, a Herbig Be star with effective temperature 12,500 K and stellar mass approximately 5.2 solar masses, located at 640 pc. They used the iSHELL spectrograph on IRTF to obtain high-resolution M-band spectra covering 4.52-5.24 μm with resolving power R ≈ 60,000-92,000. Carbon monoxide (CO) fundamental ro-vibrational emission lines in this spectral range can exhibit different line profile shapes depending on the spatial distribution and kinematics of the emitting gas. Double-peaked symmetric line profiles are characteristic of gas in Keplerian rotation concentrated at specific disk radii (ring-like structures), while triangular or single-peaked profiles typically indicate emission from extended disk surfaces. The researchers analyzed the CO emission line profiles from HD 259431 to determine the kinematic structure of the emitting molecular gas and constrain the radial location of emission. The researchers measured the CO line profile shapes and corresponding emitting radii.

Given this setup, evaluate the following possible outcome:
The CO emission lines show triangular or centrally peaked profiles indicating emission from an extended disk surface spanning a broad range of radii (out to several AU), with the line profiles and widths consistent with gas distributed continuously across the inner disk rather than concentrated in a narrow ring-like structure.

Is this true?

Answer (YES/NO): NO